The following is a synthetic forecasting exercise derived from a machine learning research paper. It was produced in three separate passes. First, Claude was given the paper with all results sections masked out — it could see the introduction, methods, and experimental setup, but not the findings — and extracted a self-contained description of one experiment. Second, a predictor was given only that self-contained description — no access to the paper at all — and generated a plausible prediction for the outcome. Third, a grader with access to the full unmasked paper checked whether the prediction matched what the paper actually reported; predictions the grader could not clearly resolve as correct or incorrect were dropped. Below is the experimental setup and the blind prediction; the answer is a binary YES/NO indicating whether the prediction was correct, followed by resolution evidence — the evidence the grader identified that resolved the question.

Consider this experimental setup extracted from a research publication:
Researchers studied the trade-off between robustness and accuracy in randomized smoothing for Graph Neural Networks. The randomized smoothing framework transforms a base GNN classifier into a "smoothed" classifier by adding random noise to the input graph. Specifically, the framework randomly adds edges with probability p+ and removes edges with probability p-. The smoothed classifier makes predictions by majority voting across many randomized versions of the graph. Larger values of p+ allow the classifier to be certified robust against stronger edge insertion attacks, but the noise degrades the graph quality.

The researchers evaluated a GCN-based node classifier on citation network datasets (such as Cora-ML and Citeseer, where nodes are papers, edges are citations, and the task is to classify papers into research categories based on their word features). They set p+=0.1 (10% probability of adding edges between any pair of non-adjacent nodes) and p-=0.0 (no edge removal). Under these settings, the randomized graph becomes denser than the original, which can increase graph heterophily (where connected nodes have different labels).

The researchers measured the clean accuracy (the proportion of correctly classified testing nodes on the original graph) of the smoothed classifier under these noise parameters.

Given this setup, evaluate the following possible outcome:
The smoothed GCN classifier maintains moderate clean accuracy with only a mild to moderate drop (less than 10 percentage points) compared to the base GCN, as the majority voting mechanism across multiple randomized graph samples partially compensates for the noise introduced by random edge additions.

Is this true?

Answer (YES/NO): NO